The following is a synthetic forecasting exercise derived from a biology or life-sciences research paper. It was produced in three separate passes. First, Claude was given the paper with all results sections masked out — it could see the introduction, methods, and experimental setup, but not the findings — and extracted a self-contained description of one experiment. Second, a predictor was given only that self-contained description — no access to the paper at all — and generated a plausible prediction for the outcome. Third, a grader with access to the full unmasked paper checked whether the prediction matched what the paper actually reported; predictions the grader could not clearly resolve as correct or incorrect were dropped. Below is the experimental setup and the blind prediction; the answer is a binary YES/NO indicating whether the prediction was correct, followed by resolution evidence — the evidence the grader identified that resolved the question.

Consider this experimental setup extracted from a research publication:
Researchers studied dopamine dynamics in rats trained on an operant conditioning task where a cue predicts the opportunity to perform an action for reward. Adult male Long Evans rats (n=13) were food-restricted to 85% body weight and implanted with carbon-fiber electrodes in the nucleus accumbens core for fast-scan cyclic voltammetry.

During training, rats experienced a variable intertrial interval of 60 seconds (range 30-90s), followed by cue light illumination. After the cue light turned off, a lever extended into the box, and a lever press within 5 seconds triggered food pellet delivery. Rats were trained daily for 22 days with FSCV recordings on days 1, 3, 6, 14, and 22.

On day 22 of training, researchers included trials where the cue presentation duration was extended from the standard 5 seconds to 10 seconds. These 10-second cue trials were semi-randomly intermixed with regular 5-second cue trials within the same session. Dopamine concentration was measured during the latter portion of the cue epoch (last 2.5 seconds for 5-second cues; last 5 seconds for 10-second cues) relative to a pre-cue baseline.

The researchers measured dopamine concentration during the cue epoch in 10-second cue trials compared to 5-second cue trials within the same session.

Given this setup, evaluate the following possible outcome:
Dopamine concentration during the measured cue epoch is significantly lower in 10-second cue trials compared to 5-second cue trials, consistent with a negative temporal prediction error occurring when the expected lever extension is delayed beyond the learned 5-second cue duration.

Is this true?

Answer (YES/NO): NO